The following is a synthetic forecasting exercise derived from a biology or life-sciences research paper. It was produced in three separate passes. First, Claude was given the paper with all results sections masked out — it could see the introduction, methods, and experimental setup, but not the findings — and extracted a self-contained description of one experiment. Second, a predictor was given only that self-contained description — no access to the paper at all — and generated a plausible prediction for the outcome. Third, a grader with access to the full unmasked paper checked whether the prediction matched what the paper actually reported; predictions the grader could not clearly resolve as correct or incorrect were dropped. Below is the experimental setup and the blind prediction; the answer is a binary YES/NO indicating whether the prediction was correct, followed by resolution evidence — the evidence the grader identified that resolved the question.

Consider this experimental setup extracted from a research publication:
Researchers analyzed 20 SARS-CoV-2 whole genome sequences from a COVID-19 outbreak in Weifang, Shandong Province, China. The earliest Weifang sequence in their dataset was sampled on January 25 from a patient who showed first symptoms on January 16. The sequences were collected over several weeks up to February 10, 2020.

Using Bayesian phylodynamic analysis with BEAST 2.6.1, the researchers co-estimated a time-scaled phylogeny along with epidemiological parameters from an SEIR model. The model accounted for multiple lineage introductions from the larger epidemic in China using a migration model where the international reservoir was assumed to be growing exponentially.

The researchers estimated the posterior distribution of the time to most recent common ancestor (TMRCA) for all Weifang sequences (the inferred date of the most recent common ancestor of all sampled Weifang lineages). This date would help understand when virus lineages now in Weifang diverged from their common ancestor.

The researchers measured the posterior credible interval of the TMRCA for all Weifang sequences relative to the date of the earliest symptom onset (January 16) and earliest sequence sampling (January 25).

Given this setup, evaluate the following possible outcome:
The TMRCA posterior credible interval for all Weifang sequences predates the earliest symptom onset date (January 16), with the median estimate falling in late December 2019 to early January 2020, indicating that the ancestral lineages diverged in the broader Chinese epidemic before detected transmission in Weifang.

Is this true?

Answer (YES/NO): NO